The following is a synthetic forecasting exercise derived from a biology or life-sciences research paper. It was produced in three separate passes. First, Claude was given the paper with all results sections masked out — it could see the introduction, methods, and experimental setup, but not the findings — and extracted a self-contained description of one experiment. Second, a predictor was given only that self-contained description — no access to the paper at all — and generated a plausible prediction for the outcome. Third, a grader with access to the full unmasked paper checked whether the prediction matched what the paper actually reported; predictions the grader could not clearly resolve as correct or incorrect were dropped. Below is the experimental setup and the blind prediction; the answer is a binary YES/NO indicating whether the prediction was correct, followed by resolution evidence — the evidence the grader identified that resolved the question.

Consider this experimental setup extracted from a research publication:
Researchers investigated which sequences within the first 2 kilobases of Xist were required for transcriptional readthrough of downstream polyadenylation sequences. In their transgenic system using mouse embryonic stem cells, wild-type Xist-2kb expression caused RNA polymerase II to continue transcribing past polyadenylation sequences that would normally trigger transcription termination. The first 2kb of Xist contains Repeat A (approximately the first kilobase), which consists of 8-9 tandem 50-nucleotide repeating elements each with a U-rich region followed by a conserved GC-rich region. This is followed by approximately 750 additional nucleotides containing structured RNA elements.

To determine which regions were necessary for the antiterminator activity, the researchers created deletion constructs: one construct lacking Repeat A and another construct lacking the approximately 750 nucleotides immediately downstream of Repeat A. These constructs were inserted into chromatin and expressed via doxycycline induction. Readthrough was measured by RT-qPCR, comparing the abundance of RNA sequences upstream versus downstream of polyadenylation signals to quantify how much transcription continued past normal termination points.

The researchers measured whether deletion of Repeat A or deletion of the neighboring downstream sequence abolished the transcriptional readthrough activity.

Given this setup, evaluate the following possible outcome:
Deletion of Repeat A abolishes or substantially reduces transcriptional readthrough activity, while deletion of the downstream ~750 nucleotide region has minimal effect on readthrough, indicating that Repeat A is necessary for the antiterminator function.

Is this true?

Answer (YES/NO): NO